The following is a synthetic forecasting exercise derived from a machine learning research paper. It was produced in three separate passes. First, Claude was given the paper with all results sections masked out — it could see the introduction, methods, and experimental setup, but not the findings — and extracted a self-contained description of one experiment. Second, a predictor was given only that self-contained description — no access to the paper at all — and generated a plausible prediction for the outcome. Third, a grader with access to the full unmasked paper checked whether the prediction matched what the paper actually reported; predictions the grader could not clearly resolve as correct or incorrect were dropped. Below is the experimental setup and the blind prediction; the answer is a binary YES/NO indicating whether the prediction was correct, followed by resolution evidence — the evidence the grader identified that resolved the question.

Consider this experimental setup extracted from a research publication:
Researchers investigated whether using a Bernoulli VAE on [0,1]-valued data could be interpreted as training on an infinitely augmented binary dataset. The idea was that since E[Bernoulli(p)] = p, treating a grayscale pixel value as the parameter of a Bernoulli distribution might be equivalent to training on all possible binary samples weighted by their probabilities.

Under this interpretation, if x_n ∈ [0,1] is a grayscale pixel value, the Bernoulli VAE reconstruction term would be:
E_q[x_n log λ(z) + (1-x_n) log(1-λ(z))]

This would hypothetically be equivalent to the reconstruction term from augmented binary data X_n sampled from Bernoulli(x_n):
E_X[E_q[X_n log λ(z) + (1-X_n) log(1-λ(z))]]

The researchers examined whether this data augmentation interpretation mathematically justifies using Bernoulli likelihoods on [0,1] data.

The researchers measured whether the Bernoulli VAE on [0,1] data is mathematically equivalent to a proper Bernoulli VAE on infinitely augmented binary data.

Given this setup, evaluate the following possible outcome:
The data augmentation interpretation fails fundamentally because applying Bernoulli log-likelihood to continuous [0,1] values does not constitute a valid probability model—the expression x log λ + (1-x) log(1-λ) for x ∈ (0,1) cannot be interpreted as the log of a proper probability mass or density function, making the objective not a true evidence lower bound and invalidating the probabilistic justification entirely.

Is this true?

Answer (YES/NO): NO